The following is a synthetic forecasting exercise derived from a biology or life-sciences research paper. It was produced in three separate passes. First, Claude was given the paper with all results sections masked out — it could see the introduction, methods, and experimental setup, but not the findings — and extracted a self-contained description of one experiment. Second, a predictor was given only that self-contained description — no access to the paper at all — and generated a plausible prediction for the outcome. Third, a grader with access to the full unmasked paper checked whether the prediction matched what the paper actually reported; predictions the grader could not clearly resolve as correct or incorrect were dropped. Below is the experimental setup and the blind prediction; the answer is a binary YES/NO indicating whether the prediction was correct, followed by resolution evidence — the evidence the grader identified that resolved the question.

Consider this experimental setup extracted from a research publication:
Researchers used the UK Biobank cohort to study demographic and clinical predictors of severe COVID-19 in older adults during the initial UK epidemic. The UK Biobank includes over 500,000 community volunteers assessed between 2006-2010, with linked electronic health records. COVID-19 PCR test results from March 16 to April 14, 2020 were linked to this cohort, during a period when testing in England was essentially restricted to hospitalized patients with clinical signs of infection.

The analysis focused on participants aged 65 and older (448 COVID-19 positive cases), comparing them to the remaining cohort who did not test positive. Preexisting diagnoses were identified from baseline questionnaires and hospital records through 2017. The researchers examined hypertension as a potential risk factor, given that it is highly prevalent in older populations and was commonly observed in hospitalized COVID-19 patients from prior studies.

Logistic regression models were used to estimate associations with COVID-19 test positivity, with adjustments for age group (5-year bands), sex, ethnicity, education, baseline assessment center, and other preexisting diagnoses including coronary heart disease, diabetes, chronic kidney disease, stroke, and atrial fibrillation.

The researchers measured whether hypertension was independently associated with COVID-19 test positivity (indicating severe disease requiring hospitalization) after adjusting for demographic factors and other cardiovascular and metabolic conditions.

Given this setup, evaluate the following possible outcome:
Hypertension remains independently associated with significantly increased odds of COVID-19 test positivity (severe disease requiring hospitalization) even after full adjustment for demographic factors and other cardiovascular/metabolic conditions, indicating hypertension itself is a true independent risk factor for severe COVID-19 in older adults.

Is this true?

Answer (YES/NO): YES